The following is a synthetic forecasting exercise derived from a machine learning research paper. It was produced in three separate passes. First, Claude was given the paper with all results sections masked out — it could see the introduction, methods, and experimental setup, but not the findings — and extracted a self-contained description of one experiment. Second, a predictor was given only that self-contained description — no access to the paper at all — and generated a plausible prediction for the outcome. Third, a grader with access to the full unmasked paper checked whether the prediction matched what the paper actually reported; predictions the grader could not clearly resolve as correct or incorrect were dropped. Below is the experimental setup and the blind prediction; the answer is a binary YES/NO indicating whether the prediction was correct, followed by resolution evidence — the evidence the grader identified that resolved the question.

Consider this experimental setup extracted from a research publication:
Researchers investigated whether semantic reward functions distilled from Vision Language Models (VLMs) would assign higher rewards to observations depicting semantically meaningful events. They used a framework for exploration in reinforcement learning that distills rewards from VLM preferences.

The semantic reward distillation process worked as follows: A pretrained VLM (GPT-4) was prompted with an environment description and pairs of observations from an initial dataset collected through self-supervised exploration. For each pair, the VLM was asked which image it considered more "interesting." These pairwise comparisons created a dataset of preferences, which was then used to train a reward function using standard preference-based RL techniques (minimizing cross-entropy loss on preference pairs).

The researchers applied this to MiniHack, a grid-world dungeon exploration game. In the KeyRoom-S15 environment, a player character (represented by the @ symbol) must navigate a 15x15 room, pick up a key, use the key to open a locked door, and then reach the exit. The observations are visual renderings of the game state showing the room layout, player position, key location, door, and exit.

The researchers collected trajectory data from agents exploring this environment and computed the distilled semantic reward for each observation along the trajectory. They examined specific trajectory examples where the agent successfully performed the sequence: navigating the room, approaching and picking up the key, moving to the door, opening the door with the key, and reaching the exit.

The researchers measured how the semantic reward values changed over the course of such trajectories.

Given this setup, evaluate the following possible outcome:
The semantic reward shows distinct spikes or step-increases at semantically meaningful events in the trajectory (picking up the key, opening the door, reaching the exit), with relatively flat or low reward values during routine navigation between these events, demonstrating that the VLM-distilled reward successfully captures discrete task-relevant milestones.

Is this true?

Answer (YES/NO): YES